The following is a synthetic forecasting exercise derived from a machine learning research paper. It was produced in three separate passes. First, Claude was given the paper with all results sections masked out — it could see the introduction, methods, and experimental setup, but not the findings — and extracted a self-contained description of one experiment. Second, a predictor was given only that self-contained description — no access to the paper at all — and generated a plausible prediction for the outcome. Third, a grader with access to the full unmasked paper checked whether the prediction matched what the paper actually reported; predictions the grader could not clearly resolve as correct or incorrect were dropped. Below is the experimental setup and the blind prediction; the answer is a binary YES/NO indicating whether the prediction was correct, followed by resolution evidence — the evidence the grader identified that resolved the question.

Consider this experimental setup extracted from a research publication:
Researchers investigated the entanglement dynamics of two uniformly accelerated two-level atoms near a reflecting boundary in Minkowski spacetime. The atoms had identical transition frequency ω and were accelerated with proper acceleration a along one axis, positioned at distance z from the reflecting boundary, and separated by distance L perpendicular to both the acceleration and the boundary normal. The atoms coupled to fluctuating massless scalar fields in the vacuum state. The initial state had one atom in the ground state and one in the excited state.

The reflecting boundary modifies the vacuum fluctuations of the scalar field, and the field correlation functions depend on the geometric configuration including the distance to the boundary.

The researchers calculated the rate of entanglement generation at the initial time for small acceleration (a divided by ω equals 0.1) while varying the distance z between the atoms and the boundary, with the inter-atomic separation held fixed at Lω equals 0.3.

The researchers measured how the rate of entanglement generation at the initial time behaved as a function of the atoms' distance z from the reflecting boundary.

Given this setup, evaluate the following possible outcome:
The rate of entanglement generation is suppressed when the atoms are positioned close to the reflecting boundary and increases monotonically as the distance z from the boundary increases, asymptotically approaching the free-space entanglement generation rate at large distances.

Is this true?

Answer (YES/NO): NO